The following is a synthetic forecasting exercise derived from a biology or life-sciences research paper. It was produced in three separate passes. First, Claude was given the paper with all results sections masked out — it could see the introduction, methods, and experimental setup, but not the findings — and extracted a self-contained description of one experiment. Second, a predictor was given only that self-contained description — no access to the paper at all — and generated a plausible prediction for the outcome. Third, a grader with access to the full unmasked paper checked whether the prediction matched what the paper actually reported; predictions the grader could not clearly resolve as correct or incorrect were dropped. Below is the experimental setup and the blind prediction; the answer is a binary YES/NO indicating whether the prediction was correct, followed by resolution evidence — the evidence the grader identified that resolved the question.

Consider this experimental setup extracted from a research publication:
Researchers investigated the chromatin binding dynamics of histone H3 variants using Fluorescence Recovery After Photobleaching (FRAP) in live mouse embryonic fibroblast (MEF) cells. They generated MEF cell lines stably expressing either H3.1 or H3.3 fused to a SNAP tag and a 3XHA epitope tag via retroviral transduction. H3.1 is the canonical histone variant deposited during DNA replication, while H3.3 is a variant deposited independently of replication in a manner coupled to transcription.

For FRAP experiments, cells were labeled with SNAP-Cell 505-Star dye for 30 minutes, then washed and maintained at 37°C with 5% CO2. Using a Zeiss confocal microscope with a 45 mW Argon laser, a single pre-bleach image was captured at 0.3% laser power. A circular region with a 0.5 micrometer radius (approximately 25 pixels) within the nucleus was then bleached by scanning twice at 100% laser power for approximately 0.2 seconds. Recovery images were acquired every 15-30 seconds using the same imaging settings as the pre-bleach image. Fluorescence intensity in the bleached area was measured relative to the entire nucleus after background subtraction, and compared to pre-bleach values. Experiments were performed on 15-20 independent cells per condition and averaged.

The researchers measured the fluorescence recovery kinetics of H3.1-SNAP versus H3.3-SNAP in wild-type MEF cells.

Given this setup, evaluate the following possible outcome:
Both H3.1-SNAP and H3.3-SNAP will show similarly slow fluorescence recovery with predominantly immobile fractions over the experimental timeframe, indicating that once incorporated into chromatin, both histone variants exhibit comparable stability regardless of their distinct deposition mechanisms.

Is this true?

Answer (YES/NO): NO